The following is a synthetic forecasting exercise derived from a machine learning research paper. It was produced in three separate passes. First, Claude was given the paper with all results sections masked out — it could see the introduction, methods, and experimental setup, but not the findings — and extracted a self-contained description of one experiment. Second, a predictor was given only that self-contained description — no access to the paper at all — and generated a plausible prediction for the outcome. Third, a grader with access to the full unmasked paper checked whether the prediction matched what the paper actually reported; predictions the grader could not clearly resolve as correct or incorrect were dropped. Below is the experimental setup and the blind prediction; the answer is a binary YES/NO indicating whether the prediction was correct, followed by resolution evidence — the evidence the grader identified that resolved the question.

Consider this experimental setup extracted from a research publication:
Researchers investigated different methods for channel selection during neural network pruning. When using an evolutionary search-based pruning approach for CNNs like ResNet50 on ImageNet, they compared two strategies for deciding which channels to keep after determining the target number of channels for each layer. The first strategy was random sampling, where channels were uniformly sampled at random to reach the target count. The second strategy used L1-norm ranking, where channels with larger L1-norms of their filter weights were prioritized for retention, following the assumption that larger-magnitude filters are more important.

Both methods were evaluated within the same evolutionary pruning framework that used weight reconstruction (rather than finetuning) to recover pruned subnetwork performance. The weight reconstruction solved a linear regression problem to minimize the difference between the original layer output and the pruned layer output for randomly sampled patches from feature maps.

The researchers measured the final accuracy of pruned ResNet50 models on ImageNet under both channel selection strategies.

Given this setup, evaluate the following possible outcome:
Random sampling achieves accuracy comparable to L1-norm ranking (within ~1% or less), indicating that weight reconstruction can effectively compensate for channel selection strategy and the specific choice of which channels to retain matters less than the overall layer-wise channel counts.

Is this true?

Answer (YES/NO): YES